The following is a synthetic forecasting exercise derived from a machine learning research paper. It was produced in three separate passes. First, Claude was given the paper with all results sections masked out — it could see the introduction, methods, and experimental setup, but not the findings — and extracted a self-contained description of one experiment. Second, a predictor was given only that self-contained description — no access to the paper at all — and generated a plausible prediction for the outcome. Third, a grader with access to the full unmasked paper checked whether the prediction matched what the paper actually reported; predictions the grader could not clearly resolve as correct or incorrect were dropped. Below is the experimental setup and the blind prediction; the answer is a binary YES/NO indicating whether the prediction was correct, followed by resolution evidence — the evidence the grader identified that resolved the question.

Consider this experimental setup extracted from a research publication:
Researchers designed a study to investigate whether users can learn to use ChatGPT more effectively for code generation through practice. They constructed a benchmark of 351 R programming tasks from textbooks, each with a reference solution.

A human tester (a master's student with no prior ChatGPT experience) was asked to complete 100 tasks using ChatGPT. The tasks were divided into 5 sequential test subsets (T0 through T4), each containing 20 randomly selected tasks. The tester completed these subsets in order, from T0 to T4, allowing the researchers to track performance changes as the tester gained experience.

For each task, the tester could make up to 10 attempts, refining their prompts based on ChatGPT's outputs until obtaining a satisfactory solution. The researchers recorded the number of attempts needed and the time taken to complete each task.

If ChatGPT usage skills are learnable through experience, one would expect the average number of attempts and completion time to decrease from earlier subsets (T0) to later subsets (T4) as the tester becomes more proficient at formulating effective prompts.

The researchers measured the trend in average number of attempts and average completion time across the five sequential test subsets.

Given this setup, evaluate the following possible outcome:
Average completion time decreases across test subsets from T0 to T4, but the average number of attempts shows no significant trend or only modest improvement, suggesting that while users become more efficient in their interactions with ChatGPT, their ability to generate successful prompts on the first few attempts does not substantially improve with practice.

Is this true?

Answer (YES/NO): NO